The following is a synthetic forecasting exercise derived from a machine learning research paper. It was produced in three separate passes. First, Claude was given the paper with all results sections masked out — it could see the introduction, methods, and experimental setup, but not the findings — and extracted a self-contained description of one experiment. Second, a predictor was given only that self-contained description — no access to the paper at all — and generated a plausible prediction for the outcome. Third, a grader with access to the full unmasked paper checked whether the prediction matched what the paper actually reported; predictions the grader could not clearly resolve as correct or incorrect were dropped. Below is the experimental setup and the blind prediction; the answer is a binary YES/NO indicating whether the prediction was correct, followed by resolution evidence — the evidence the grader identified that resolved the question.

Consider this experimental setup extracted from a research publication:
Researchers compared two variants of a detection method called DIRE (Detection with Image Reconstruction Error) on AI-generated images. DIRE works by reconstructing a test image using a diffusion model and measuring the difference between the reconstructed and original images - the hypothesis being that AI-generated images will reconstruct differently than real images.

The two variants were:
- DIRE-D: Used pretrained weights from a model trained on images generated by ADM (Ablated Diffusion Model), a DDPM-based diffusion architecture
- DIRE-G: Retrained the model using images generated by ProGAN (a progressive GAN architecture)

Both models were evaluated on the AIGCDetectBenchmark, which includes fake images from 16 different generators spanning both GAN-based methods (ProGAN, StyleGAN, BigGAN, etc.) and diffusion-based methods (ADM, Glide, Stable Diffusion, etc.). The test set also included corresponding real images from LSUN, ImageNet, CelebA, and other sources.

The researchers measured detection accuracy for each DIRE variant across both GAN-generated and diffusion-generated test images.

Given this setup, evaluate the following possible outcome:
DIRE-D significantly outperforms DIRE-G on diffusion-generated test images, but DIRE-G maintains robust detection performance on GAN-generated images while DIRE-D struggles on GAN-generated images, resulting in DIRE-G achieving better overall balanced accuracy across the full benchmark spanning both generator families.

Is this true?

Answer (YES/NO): NO